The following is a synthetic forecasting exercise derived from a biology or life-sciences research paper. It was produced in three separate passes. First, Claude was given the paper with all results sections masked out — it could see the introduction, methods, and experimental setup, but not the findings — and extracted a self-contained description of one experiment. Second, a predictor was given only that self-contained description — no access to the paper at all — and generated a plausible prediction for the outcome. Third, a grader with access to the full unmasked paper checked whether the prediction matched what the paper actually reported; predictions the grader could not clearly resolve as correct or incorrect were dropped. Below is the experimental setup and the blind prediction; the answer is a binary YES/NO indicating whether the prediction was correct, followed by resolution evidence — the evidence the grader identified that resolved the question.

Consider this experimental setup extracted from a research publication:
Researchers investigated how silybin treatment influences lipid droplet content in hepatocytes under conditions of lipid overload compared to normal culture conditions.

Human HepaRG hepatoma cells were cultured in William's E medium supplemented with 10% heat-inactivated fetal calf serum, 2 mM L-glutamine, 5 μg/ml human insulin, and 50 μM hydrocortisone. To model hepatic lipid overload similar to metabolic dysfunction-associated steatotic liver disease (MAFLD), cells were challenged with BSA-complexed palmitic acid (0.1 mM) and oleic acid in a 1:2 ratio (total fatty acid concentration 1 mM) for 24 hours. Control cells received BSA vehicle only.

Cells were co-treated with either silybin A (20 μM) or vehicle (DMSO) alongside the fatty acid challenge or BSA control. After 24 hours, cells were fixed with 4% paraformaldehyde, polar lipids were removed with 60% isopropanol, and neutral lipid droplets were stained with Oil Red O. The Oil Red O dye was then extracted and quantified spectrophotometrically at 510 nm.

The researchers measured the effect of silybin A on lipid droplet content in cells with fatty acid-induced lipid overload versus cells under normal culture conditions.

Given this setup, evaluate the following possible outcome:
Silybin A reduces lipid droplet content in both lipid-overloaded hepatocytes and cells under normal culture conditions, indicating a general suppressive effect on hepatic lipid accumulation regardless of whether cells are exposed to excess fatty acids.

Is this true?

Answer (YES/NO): YES